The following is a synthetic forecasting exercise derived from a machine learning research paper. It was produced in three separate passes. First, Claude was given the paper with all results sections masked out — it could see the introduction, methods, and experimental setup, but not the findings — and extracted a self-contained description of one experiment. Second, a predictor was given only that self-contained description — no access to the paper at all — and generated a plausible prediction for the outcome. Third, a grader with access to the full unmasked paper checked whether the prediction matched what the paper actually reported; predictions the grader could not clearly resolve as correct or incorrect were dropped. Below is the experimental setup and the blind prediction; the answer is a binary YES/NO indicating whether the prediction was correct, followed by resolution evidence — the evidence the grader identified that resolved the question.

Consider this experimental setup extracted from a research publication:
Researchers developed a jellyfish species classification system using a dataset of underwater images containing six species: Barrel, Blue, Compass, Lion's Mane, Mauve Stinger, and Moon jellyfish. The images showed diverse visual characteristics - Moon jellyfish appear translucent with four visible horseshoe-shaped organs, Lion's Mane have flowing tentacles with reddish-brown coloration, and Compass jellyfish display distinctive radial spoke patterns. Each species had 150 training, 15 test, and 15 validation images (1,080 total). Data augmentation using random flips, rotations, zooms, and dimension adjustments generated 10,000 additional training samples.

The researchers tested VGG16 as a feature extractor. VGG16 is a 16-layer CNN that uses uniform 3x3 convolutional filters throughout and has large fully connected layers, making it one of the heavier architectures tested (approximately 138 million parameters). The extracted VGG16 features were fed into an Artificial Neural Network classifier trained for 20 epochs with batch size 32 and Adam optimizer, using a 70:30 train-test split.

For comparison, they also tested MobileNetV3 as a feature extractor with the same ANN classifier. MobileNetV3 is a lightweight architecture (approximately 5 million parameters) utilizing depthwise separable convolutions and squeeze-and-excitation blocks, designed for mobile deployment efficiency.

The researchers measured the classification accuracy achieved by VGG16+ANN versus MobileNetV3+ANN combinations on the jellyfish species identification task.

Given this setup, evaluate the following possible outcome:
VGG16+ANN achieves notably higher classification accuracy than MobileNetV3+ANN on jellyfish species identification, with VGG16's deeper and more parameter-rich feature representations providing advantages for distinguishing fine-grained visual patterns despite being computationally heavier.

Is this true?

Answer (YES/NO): NO